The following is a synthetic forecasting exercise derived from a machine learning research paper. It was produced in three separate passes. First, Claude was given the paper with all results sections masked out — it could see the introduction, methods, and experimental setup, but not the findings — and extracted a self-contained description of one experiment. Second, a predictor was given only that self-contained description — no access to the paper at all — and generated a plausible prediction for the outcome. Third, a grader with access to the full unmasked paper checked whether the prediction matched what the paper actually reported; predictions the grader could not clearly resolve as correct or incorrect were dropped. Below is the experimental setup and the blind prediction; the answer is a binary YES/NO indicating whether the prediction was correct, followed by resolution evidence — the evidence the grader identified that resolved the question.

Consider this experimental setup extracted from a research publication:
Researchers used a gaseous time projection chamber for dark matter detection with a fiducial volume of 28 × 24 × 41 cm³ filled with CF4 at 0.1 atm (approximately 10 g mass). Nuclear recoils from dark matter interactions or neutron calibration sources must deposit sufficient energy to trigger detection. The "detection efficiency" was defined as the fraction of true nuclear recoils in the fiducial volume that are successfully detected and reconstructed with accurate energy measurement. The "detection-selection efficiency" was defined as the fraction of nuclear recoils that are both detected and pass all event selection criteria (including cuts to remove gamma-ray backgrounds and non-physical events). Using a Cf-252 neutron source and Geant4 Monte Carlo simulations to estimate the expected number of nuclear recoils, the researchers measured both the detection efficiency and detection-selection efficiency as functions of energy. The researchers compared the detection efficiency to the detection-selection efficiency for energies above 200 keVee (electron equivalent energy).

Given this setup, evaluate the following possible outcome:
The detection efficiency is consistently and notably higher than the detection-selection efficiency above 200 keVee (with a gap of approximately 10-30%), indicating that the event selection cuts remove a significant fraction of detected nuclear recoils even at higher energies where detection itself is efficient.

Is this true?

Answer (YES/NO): YES